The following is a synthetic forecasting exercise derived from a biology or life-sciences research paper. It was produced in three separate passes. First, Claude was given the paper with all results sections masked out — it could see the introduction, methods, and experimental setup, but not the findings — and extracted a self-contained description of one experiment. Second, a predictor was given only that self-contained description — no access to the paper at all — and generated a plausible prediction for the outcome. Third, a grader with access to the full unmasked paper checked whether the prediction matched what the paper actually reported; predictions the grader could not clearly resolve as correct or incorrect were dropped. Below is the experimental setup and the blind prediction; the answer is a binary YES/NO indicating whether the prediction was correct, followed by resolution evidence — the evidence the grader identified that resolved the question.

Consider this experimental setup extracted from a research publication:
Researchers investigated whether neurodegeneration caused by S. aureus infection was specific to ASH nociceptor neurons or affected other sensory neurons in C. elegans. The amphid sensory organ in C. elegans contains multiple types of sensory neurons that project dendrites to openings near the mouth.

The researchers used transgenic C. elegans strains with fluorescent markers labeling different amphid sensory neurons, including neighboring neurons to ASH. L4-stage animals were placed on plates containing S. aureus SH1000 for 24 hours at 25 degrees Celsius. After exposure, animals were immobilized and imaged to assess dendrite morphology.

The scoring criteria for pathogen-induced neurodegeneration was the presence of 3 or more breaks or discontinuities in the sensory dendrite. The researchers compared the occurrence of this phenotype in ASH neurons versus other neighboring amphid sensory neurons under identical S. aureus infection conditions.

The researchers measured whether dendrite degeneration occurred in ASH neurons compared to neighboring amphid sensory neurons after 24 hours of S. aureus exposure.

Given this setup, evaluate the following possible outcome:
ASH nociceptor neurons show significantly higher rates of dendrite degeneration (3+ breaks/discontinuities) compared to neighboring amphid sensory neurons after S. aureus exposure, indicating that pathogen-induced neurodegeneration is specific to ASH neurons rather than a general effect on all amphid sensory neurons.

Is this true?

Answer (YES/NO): YES